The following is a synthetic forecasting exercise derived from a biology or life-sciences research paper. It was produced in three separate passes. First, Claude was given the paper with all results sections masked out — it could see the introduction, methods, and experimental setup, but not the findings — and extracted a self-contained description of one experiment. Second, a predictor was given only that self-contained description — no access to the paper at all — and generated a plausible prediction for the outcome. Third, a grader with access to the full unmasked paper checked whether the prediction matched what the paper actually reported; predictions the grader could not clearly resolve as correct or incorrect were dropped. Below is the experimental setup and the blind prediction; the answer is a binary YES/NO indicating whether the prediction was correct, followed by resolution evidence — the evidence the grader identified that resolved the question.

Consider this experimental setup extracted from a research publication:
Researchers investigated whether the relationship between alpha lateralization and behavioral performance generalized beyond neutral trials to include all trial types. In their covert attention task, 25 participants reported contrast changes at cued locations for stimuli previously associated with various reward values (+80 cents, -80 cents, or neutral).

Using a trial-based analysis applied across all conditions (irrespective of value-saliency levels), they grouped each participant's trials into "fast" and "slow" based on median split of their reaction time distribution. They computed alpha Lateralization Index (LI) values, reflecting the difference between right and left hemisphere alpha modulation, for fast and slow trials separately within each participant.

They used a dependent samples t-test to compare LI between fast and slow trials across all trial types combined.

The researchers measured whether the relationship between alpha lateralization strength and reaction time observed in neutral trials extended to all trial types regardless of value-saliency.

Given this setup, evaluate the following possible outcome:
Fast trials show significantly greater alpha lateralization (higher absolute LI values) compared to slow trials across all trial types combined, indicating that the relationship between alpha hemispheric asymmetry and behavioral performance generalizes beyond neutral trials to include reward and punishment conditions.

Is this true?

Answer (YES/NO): YES